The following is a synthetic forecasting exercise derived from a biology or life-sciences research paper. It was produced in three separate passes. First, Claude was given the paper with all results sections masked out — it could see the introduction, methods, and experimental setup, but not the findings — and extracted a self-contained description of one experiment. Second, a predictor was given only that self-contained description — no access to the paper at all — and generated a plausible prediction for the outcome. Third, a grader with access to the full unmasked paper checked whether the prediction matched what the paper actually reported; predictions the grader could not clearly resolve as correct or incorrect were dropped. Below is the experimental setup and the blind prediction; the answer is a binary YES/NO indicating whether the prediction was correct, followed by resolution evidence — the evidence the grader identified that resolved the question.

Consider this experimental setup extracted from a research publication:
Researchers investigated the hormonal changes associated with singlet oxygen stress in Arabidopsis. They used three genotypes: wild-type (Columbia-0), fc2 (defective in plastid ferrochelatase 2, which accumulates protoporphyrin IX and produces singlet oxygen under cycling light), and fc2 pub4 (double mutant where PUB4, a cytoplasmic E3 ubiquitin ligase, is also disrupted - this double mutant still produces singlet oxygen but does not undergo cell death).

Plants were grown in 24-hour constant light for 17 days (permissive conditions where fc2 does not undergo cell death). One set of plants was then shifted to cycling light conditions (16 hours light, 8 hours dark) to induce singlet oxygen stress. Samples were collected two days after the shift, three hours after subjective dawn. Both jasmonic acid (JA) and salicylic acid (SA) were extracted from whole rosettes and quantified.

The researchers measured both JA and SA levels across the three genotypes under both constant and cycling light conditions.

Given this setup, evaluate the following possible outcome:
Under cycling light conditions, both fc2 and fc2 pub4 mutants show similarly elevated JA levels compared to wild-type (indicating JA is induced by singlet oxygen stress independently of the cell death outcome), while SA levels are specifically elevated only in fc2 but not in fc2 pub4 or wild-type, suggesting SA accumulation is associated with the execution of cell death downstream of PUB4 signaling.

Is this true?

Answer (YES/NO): NO